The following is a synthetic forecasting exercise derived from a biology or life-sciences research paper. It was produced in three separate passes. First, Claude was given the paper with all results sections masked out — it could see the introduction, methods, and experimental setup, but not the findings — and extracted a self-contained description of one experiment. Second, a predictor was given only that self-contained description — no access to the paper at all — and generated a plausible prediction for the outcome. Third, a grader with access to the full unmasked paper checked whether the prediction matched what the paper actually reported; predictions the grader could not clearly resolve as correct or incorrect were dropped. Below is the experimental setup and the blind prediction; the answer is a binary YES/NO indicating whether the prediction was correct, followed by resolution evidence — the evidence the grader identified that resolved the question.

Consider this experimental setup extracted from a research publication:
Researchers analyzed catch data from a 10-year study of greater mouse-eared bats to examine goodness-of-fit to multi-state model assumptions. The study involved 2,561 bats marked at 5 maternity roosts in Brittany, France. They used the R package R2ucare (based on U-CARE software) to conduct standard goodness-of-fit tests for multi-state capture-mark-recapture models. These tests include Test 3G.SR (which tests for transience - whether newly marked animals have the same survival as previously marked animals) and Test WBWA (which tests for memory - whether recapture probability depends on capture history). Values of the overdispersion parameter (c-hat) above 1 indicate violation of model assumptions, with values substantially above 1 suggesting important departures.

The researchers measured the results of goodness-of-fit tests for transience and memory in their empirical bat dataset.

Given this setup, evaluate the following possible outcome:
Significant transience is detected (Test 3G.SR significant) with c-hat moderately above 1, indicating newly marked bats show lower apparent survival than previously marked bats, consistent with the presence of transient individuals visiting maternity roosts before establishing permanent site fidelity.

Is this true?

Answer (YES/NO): NO